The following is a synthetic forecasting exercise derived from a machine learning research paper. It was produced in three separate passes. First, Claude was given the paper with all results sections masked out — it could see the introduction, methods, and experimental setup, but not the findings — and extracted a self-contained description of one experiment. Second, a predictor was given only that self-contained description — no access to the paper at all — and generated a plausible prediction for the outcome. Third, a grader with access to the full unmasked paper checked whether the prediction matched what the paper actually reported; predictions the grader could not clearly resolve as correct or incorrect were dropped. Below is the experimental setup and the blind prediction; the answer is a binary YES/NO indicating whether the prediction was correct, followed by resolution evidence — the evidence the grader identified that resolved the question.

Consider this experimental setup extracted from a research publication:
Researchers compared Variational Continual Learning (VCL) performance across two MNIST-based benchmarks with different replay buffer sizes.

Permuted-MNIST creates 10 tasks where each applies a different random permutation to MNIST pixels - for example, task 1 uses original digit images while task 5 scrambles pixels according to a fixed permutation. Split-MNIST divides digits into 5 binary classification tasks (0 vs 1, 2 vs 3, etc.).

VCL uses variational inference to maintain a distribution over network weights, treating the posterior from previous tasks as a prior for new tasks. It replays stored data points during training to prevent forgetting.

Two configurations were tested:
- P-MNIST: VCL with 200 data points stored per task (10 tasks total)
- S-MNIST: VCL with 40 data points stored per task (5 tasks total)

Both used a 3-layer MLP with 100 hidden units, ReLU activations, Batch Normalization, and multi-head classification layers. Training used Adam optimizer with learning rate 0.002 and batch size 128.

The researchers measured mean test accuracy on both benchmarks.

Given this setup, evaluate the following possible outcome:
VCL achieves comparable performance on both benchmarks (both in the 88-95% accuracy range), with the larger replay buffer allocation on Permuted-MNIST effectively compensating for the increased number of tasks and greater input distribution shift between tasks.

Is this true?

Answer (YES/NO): NO